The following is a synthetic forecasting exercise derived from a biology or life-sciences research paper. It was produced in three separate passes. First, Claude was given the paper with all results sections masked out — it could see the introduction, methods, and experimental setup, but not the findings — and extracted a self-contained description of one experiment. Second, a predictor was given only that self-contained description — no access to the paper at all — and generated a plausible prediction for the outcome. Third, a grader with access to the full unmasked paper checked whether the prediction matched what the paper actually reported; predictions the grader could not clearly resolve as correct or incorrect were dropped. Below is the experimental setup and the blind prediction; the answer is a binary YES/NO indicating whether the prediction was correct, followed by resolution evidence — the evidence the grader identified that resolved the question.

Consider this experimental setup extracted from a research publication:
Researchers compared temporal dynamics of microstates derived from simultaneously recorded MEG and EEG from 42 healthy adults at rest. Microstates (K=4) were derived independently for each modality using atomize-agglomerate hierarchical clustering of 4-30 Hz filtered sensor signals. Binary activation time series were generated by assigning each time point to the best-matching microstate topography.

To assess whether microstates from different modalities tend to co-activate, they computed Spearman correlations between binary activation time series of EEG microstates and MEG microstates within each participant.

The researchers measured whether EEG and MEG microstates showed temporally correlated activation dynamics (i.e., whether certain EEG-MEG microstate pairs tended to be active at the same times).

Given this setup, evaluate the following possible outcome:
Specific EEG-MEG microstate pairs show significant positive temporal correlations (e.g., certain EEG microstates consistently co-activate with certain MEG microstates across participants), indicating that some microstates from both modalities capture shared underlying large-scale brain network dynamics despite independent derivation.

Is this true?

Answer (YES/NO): NO